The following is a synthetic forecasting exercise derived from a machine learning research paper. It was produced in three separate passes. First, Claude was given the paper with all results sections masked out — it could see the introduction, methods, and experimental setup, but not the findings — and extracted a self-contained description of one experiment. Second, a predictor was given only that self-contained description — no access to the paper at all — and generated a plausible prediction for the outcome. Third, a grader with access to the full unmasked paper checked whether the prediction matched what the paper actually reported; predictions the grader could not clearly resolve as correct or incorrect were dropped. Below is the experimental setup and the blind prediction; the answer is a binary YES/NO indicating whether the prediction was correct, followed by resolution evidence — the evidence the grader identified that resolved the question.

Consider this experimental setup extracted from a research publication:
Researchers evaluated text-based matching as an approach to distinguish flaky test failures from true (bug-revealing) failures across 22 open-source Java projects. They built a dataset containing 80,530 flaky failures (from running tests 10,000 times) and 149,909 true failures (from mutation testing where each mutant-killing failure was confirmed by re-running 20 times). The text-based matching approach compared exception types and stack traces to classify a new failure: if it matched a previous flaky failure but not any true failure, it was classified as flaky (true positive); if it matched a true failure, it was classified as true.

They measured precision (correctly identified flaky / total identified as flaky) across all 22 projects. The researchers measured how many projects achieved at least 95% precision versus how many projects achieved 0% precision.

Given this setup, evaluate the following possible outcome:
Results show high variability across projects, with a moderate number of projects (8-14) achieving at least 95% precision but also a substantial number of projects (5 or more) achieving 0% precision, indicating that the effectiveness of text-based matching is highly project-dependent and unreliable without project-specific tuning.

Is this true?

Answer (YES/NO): YES